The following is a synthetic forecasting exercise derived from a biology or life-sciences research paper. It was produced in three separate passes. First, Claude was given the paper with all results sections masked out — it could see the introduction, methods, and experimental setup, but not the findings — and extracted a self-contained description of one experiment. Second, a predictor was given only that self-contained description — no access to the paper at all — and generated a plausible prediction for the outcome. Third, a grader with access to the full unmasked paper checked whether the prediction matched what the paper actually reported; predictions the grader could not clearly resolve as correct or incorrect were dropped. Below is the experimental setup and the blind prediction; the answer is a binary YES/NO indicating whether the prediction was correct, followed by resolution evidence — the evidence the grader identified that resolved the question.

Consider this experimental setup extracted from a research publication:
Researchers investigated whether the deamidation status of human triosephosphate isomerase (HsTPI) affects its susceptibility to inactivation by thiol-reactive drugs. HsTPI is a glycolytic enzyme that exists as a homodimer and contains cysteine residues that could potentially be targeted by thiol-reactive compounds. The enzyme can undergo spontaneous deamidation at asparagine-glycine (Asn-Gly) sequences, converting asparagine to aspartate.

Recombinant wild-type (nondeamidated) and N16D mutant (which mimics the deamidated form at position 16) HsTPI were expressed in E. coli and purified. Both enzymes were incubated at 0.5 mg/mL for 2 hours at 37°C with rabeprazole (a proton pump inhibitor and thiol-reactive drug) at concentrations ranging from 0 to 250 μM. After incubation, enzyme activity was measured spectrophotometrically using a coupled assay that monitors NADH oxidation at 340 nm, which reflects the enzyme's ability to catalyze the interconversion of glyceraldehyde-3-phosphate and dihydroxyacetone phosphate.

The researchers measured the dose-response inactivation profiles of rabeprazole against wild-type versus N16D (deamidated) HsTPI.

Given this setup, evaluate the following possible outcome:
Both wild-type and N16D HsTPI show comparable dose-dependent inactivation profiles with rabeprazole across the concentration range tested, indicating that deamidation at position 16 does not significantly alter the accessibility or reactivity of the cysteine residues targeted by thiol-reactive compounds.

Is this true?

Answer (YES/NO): NO